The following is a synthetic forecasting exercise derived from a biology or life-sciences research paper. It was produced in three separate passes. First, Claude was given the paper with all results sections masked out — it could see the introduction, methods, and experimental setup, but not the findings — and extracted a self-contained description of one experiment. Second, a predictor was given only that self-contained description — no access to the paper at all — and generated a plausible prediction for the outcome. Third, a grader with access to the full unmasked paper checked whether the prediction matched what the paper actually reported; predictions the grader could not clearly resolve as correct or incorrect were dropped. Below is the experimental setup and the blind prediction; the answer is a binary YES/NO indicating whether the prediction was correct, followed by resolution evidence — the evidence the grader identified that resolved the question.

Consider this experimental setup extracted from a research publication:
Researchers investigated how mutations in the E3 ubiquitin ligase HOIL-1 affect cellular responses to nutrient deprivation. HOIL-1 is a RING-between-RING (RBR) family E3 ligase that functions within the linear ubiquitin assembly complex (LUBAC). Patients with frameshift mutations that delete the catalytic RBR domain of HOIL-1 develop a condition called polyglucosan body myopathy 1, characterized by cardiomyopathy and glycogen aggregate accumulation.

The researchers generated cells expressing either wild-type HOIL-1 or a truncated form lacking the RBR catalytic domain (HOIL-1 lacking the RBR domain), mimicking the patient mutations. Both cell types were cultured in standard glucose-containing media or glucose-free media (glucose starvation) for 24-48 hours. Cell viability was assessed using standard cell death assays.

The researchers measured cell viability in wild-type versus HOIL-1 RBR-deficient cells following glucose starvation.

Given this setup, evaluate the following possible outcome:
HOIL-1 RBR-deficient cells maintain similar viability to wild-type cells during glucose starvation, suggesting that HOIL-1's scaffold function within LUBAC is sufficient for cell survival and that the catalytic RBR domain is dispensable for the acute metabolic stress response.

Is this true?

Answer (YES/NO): NO